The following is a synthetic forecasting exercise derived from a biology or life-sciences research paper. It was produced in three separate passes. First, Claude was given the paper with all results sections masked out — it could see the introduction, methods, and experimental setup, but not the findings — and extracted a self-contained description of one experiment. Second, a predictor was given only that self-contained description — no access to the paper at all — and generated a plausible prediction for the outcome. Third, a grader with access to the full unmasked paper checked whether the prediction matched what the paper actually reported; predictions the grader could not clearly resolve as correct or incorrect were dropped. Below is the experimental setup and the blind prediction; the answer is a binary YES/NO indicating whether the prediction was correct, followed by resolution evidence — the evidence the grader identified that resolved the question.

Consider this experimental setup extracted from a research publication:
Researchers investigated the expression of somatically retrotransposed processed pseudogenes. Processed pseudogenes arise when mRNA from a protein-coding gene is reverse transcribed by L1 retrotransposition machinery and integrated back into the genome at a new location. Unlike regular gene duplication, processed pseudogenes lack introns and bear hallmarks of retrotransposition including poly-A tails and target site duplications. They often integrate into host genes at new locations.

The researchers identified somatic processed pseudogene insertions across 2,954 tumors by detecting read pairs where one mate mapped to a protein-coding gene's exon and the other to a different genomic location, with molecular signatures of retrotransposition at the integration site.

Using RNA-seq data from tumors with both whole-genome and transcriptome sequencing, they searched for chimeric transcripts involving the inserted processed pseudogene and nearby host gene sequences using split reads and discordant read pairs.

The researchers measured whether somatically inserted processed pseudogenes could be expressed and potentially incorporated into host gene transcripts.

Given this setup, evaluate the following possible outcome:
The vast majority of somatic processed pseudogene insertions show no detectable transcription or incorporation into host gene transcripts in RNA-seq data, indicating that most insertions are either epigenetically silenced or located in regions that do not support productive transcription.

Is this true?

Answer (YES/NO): NO